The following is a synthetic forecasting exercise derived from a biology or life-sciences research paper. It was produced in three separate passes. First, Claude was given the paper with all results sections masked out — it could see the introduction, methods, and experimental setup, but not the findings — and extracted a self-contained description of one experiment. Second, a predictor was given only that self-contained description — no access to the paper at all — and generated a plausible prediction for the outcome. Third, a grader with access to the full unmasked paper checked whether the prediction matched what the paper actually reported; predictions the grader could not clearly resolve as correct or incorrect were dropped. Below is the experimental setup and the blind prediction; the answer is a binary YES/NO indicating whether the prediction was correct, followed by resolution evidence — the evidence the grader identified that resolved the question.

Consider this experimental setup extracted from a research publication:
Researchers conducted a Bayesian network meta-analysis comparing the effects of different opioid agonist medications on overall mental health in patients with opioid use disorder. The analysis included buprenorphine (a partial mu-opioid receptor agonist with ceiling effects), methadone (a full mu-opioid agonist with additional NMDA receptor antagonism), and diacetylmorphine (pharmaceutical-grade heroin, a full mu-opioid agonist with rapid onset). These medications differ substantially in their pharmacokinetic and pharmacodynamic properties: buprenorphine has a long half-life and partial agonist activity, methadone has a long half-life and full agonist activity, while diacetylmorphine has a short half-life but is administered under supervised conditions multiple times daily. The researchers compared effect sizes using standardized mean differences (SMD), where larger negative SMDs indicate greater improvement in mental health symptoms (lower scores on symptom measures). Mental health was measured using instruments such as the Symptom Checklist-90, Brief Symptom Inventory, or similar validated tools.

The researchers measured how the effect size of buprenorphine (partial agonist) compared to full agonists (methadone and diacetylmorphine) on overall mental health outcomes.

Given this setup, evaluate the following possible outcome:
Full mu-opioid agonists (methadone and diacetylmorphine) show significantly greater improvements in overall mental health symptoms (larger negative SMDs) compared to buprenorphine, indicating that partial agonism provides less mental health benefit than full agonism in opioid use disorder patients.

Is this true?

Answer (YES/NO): NO